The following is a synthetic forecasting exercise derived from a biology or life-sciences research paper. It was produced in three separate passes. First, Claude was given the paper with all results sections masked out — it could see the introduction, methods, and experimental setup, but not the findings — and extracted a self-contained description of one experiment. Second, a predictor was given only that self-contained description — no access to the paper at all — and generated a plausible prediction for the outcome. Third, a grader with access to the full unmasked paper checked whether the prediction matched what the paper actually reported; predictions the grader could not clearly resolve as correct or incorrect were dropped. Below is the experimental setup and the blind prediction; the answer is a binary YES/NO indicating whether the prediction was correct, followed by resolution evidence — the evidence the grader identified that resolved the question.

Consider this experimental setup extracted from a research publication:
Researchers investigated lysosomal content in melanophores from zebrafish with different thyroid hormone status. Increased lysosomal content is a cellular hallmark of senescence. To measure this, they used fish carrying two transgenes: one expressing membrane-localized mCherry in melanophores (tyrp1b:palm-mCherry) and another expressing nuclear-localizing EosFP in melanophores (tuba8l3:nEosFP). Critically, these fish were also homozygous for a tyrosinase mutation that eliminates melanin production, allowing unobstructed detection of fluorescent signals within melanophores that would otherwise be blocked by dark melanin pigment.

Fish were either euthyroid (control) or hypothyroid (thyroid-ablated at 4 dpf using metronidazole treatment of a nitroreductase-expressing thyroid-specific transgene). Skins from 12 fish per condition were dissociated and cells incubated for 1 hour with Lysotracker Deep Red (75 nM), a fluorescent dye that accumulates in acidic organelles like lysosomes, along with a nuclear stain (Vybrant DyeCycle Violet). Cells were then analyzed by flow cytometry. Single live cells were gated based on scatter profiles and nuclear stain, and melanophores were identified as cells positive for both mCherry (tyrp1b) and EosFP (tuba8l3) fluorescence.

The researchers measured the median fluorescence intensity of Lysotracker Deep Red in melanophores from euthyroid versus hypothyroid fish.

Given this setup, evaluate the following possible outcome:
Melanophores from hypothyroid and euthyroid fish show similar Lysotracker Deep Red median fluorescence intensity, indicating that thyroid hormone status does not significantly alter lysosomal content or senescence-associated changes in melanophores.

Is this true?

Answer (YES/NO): NO